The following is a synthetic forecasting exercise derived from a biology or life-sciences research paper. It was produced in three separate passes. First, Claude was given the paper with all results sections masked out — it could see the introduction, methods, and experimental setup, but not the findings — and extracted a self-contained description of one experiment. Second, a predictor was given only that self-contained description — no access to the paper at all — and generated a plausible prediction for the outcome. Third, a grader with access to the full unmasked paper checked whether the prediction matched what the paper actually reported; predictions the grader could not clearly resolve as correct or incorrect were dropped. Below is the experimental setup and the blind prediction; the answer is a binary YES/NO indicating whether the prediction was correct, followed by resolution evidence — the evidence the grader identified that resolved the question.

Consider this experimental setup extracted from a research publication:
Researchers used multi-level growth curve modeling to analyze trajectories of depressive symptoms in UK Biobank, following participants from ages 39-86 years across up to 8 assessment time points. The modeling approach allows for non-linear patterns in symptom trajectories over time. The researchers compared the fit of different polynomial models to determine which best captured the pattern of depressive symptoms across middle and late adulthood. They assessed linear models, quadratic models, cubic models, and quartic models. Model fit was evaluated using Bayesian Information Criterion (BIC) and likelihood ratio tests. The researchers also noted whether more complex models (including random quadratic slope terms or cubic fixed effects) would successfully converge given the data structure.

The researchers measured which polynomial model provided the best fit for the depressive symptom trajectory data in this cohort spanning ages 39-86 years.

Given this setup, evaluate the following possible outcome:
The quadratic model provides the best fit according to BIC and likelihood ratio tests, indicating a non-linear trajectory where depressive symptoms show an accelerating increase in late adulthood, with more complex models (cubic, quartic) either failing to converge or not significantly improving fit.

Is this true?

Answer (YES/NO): NO